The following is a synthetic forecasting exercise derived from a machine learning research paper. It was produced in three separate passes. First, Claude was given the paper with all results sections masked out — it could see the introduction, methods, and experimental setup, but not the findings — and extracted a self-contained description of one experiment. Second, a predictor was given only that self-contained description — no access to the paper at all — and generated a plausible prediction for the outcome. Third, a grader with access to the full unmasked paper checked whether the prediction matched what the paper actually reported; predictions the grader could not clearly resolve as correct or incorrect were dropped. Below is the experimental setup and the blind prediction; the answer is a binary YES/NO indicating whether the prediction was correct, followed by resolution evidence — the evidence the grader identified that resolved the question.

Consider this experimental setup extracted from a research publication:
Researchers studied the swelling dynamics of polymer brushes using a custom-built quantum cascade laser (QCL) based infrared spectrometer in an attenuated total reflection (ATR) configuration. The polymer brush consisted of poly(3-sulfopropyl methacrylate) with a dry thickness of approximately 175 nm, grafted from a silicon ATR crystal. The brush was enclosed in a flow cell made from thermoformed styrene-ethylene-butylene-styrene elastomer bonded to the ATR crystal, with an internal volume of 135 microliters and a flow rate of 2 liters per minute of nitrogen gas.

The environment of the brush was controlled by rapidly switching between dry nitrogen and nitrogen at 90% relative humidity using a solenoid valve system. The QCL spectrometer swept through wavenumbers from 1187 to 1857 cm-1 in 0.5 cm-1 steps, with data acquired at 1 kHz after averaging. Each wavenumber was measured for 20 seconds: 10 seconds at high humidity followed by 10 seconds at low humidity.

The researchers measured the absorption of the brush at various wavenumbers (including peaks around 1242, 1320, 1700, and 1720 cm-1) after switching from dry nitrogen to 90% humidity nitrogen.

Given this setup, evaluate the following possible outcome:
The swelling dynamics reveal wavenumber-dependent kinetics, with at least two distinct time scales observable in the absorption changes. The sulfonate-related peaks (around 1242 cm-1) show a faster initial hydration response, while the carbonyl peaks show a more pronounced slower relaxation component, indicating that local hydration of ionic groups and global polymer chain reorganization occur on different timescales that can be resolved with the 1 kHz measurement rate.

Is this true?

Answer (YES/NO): NO